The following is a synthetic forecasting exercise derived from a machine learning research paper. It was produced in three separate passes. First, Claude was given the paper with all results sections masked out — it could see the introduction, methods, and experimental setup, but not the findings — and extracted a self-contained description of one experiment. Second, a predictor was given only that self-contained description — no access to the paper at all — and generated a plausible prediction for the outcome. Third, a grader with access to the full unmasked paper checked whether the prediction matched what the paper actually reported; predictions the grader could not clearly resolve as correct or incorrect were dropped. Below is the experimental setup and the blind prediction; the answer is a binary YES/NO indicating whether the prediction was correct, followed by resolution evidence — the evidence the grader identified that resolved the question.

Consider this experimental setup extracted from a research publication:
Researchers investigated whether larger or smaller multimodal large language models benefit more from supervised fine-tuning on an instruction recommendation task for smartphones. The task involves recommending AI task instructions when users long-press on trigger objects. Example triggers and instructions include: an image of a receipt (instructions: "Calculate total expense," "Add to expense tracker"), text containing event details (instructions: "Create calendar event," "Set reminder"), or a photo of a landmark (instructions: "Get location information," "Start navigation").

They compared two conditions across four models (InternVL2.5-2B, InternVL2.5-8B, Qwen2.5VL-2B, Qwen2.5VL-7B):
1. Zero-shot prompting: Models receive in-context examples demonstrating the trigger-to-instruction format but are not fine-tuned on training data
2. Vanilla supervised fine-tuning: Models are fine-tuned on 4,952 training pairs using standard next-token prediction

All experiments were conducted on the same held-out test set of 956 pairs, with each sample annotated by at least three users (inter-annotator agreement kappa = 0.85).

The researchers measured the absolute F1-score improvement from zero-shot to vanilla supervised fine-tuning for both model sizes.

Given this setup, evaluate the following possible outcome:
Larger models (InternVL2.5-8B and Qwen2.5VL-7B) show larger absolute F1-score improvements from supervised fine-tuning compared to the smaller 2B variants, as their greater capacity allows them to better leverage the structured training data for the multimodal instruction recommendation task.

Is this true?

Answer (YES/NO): YES